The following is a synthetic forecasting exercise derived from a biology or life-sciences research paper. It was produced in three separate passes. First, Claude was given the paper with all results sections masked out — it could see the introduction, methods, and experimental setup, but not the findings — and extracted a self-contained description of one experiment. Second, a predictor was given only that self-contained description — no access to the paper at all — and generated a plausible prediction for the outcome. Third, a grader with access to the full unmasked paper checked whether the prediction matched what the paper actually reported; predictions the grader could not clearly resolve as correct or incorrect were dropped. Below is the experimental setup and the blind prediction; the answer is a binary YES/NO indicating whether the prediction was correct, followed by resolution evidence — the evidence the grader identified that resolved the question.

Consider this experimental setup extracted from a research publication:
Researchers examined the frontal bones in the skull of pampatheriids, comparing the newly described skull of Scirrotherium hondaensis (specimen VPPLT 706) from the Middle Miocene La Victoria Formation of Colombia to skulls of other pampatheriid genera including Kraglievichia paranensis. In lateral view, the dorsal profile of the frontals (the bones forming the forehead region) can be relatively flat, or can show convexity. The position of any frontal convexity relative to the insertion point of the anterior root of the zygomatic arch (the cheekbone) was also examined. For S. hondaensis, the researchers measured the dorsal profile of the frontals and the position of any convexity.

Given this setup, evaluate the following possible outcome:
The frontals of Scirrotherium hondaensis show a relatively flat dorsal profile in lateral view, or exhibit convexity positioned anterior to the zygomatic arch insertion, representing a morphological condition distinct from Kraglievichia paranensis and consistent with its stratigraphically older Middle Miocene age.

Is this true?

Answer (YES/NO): NO